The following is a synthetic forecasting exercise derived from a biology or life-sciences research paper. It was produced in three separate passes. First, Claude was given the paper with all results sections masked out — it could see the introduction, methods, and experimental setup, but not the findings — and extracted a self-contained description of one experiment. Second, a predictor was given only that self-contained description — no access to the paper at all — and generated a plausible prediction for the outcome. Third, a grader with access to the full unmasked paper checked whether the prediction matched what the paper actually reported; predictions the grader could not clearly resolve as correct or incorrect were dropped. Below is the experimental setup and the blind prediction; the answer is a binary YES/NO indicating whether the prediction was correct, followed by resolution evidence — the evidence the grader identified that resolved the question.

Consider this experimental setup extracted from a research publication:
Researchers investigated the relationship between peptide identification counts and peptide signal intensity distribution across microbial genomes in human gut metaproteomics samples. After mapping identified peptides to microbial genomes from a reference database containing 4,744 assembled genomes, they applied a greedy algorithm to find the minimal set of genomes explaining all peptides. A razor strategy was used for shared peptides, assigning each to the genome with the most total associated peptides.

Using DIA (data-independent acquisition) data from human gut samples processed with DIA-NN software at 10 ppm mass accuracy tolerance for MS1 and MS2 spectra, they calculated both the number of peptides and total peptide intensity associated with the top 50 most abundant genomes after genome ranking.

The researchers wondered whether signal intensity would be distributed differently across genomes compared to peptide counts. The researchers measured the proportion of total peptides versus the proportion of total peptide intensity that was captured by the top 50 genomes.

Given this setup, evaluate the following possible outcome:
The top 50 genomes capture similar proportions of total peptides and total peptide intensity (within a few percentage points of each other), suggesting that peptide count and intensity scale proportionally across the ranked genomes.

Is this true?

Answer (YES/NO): NO